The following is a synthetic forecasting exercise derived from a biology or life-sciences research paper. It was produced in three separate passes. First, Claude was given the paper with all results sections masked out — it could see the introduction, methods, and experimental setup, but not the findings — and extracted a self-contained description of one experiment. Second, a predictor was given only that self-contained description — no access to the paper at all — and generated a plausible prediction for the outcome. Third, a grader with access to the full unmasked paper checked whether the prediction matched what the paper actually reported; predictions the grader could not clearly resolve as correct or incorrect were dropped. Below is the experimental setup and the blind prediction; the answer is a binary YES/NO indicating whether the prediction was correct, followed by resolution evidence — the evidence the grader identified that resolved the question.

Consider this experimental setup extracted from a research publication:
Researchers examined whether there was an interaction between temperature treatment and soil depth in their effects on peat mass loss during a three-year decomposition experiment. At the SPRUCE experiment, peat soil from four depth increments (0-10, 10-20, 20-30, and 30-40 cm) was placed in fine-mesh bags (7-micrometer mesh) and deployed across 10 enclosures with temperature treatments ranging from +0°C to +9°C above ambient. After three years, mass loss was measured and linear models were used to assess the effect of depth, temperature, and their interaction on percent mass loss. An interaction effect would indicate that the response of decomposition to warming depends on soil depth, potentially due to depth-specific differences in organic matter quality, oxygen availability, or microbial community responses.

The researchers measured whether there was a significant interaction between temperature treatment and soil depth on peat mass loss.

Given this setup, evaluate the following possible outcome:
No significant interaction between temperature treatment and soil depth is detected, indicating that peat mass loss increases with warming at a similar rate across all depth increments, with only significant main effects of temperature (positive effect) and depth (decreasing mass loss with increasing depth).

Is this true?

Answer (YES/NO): NO